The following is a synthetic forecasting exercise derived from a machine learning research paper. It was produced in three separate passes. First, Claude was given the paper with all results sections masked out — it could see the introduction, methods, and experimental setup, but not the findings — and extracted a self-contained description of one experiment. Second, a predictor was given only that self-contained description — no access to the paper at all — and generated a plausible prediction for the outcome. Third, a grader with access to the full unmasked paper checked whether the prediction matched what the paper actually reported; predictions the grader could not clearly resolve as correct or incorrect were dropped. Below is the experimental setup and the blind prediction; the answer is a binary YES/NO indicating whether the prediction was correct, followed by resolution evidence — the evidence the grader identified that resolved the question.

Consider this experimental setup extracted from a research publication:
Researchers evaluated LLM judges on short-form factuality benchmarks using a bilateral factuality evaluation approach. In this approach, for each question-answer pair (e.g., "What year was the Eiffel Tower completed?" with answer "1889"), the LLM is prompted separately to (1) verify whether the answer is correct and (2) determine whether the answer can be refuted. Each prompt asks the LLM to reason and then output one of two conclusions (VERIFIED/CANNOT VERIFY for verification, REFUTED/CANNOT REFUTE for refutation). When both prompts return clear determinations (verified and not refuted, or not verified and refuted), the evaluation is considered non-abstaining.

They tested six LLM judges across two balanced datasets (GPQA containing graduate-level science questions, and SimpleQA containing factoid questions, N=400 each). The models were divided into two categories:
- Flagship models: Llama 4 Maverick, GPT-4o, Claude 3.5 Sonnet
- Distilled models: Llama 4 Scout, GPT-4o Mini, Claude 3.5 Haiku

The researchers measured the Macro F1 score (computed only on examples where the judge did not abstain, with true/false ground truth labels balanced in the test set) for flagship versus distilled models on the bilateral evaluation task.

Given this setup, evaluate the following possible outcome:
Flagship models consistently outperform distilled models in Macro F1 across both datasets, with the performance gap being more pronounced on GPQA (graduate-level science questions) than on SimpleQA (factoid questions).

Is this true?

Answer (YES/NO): NO